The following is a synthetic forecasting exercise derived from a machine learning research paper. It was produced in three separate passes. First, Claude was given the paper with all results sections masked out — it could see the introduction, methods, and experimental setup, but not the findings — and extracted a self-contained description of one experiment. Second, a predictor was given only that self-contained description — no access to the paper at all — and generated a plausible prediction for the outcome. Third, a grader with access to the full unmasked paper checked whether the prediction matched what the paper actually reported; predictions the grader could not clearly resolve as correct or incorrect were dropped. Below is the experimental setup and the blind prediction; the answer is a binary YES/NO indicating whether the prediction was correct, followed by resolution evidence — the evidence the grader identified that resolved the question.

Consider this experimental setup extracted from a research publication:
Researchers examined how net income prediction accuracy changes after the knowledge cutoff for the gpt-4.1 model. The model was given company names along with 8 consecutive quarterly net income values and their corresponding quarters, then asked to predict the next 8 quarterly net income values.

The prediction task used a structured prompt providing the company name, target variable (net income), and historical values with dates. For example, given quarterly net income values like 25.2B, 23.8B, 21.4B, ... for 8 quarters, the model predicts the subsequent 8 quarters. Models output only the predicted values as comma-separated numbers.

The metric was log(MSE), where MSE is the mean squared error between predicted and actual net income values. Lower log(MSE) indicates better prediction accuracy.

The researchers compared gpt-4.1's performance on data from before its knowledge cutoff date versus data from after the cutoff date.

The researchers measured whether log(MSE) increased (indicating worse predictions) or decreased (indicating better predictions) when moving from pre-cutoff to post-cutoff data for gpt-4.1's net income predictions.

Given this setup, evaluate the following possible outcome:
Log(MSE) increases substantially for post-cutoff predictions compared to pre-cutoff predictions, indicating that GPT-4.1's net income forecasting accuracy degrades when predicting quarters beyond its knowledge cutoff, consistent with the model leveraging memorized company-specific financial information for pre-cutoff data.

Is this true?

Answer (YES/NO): NO